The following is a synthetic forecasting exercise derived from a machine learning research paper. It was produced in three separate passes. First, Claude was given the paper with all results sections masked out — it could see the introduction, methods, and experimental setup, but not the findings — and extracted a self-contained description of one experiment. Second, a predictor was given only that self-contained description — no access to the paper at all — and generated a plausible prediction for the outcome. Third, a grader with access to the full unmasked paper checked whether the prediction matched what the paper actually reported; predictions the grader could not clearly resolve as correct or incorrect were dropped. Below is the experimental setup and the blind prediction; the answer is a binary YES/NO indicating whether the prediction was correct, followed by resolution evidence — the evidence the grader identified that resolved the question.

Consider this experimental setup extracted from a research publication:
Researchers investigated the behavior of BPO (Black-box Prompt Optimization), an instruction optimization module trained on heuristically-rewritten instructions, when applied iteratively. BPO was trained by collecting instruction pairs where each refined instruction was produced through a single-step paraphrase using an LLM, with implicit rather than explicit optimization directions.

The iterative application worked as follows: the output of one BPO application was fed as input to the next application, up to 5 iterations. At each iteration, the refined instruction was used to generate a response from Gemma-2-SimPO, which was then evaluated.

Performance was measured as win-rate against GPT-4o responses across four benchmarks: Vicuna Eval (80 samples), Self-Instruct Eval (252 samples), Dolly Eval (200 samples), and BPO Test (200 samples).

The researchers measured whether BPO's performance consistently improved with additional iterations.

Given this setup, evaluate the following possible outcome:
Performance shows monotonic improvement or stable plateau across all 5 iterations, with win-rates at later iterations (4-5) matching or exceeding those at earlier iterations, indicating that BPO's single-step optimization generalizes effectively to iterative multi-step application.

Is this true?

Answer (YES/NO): YES